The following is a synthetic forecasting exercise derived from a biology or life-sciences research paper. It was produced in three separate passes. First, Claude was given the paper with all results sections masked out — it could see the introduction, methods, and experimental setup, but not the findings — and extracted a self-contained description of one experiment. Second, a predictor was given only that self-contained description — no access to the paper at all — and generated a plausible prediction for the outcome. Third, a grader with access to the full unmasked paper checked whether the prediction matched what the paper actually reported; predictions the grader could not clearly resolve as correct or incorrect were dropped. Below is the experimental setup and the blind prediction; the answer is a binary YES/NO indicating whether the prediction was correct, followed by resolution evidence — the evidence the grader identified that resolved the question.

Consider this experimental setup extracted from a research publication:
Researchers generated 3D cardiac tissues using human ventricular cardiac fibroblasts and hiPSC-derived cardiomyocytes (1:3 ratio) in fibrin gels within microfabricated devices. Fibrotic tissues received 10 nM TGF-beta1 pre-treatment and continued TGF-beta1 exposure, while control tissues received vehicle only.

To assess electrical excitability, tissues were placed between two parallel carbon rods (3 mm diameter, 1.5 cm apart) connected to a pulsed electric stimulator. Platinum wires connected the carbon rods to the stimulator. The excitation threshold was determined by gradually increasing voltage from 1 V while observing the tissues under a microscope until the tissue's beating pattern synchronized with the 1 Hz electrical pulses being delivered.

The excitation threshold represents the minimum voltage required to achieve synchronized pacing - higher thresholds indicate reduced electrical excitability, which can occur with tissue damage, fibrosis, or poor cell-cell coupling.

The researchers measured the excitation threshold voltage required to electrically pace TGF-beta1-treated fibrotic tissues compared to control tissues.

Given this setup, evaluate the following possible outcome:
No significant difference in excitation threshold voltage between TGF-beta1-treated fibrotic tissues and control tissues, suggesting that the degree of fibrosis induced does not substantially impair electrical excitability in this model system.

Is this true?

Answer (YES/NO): NO